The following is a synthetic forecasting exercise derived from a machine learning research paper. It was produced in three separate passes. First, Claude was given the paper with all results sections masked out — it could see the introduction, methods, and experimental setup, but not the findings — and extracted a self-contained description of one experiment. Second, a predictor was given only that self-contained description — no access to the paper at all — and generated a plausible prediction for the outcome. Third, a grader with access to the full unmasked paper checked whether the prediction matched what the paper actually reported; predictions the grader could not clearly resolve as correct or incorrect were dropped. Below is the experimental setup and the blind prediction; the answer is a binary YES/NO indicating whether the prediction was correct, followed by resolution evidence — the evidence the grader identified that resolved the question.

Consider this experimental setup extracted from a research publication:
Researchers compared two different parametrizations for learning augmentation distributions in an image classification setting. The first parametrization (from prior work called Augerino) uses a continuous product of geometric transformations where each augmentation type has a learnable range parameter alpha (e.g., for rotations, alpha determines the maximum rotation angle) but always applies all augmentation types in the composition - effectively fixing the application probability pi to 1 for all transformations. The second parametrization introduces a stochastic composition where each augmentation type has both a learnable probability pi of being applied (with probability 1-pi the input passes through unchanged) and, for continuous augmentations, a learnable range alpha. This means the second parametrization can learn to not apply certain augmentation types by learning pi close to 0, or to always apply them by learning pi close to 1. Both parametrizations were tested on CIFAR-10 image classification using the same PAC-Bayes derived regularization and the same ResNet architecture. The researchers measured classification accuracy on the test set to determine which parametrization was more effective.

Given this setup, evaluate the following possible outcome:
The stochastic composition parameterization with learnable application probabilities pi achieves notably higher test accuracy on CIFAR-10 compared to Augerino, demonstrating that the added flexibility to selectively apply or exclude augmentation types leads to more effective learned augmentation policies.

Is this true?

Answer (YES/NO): YES